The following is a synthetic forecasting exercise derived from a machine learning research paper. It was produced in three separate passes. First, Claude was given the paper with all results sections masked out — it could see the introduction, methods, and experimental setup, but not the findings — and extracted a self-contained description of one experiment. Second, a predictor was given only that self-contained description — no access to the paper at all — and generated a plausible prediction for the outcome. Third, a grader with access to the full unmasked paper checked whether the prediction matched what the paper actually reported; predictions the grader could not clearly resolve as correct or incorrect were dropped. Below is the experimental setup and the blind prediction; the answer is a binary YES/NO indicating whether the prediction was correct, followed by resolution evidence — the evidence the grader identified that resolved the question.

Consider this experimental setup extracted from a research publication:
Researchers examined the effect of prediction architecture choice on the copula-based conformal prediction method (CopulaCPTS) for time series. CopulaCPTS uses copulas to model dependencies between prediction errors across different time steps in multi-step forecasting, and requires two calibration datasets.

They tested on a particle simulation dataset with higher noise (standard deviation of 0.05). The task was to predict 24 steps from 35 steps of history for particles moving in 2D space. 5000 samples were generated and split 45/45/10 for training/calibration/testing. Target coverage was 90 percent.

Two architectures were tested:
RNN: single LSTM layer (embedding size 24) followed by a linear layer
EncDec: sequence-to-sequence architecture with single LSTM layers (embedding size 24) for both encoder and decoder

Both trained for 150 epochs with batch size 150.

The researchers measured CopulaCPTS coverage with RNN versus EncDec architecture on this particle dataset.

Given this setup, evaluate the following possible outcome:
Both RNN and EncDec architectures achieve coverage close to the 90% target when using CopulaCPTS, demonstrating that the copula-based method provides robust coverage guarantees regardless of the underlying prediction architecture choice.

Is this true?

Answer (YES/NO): NO